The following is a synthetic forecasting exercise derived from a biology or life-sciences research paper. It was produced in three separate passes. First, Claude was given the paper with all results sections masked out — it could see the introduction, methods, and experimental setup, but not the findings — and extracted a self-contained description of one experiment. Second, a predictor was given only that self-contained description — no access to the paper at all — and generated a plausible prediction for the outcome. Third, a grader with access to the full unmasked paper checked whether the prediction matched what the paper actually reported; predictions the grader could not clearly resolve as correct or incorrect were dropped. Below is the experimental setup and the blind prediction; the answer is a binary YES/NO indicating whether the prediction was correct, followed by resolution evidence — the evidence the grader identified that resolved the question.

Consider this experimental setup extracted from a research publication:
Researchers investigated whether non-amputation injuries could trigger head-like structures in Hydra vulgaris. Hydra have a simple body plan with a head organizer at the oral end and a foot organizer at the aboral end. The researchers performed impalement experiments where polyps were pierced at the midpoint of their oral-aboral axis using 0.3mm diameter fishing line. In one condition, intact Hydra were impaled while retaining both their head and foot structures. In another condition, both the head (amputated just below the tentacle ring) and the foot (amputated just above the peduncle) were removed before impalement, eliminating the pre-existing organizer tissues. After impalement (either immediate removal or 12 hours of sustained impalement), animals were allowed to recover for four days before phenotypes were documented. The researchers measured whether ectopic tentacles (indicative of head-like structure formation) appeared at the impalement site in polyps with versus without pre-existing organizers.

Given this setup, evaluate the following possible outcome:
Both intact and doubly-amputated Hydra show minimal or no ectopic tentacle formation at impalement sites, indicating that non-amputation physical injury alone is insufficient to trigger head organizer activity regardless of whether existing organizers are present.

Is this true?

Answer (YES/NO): NO